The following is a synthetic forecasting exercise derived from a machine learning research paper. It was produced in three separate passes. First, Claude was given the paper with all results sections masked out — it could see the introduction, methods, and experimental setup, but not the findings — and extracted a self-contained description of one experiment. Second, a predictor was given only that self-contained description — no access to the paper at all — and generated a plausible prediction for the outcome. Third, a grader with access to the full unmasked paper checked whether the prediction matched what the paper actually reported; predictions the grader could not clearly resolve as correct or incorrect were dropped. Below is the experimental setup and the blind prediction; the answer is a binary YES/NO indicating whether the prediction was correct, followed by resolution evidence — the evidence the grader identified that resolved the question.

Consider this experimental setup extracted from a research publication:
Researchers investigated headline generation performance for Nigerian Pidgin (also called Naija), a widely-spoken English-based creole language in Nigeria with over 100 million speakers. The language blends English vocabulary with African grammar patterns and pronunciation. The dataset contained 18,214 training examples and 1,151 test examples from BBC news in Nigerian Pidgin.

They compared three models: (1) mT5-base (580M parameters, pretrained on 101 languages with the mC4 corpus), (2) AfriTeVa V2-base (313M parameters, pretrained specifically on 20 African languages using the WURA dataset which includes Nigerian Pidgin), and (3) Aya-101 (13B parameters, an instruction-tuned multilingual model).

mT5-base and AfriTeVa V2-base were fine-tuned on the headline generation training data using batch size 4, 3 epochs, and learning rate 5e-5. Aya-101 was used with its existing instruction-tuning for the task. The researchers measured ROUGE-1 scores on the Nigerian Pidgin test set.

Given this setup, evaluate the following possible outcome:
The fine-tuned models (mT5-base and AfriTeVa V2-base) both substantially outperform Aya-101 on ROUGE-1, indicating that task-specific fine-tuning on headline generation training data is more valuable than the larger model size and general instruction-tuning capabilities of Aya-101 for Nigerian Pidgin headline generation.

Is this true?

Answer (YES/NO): NO